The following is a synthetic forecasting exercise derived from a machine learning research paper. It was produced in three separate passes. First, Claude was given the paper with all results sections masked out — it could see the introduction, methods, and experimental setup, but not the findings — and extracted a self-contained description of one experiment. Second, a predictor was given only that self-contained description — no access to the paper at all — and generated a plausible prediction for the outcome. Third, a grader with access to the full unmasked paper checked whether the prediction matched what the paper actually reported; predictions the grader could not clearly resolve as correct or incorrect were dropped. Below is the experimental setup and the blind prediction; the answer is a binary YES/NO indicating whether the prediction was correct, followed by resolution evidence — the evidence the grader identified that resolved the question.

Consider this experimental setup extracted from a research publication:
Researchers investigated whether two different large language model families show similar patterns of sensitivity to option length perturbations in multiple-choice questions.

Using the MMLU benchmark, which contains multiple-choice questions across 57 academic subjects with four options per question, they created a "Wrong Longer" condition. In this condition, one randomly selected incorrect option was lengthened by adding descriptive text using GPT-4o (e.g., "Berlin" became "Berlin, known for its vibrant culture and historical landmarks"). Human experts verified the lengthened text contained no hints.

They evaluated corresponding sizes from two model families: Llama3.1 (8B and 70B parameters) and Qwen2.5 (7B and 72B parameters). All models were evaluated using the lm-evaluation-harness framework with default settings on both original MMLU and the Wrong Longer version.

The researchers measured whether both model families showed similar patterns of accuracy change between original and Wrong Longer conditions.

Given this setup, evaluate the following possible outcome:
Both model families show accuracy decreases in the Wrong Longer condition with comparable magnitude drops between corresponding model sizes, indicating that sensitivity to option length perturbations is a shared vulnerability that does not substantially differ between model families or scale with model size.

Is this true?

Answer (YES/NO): NO